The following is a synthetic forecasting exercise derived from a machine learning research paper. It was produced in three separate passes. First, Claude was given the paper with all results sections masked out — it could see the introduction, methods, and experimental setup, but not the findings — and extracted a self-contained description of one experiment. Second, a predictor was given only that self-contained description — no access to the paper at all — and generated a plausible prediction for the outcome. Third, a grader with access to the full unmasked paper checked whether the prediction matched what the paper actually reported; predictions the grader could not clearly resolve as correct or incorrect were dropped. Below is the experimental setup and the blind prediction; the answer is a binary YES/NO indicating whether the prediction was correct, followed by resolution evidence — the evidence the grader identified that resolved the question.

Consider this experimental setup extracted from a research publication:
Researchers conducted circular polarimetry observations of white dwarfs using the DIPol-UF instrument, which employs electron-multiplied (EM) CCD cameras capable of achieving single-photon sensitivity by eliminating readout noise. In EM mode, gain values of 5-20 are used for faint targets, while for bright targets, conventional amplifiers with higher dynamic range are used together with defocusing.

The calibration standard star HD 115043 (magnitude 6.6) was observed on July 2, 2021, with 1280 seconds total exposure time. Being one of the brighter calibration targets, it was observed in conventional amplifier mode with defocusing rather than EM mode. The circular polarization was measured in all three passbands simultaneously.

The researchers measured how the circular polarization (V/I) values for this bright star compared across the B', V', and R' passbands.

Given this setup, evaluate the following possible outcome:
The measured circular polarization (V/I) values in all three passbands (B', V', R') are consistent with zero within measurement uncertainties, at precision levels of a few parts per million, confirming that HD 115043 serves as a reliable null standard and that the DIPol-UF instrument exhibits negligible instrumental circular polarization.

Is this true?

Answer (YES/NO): NO